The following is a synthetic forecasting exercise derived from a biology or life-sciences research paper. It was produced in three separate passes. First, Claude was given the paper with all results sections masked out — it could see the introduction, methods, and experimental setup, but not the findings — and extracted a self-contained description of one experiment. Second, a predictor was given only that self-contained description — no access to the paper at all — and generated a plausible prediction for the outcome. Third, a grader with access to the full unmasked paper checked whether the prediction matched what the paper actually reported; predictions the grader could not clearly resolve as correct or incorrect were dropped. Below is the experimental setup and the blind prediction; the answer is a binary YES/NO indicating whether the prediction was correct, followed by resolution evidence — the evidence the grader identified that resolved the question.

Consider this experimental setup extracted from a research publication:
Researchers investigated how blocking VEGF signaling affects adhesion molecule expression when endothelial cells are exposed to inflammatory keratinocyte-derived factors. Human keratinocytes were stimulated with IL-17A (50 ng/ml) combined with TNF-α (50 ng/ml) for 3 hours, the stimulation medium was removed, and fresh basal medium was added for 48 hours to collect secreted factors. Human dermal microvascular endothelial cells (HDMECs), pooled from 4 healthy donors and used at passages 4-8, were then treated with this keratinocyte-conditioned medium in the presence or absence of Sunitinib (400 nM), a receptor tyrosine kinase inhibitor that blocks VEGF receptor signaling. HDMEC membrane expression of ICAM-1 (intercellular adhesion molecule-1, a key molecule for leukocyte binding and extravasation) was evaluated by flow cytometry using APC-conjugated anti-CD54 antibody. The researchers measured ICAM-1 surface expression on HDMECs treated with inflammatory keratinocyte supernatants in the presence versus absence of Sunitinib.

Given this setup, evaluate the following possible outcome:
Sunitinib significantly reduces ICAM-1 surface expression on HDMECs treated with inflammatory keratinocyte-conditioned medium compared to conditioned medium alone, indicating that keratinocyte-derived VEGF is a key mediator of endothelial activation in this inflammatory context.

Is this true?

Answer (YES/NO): NO